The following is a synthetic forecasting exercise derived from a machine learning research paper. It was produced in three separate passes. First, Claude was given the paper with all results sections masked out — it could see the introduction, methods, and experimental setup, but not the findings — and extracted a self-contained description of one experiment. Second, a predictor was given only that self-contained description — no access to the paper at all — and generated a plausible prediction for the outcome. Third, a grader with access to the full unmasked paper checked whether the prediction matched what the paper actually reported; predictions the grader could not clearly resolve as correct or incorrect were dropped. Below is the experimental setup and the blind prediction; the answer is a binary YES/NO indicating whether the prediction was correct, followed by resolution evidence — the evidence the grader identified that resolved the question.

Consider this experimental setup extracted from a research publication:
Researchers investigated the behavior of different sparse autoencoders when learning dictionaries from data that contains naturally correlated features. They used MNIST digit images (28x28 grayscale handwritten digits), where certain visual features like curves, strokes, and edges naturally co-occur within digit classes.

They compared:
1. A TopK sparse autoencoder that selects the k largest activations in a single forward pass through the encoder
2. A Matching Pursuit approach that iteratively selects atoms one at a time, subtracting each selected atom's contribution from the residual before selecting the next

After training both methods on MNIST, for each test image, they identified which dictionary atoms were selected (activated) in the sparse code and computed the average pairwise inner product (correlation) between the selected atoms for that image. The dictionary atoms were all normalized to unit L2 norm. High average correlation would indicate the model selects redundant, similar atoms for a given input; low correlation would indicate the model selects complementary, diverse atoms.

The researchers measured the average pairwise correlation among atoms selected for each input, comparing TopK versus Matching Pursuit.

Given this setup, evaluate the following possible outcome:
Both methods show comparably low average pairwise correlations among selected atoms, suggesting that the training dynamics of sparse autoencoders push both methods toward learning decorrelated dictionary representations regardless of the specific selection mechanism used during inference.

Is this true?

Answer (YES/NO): NO